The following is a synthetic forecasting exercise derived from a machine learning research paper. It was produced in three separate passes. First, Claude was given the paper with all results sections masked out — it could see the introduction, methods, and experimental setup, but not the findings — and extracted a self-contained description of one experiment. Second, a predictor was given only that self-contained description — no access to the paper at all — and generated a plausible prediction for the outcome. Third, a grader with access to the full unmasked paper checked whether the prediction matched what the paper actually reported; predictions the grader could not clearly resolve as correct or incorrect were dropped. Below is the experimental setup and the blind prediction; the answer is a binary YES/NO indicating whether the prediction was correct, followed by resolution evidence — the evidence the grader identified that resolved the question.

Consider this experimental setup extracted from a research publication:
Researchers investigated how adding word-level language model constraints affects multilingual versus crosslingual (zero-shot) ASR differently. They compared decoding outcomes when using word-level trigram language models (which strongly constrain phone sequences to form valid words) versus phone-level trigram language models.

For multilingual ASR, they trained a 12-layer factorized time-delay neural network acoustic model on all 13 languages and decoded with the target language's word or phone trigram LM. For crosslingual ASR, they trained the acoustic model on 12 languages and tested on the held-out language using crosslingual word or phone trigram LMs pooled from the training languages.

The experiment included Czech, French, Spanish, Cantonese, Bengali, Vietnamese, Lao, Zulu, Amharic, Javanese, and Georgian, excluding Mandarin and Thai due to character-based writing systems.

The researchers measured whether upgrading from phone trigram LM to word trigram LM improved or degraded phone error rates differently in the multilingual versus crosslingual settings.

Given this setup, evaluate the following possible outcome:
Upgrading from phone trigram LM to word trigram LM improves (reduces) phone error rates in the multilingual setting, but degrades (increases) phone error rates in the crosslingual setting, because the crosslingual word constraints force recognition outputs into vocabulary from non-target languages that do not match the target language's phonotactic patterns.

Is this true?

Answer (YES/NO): YES